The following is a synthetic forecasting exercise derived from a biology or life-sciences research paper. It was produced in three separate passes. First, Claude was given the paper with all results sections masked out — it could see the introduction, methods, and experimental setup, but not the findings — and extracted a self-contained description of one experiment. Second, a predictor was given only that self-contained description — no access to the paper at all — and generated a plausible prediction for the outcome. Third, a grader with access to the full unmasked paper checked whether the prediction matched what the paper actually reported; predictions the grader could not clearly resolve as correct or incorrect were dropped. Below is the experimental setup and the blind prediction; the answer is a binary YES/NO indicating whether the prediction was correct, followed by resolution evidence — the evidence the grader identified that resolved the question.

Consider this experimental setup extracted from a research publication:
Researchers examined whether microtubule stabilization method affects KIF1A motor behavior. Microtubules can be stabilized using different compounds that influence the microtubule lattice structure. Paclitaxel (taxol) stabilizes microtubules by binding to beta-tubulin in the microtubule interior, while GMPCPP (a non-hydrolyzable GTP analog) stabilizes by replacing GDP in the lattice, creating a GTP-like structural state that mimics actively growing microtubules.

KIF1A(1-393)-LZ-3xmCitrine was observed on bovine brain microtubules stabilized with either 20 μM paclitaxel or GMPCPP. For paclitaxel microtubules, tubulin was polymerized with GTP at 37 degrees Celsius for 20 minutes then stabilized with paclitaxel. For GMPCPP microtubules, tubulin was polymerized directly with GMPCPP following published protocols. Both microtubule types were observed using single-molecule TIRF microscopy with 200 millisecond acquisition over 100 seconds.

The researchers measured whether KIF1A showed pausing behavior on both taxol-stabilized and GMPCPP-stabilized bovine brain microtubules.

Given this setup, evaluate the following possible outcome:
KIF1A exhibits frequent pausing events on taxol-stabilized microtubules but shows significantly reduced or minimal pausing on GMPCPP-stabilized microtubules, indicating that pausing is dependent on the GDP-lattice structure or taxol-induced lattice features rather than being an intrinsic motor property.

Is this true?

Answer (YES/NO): NO